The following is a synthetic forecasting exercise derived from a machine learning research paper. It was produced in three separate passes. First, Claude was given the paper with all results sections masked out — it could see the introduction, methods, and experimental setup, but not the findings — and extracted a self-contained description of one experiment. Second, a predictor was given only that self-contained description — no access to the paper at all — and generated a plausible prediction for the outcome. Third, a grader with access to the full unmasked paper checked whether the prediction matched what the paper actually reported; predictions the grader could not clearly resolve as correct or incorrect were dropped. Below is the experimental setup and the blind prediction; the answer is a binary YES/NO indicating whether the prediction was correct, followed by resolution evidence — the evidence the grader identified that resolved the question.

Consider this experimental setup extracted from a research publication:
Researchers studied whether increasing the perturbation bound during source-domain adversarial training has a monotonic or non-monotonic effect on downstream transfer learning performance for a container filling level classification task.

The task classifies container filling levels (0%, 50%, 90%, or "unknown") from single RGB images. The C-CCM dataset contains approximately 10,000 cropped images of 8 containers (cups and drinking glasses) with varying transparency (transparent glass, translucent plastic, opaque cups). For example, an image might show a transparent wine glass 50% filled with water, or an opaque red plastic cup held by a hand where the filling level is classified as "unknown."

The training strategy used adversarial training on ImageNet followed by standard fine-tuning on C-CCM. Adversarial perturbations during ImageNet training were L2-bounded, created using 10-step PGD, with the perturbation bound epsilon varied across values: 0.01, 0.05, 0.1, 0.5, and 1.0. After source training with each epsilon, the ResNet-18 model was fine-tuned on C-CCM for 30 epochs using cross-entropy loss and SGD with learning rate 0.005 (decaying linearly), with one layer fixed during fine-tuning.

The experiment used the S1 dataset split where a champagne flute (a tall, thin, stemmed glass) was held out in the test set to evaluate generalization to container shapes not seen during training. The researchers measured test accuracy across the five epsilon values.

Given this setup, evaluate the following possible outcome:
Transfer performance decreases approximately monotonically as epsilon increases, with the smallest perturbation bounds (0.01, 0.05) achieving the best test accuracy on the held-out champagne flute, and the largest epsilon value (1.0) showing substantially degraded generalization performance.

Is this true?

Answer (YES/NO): NO